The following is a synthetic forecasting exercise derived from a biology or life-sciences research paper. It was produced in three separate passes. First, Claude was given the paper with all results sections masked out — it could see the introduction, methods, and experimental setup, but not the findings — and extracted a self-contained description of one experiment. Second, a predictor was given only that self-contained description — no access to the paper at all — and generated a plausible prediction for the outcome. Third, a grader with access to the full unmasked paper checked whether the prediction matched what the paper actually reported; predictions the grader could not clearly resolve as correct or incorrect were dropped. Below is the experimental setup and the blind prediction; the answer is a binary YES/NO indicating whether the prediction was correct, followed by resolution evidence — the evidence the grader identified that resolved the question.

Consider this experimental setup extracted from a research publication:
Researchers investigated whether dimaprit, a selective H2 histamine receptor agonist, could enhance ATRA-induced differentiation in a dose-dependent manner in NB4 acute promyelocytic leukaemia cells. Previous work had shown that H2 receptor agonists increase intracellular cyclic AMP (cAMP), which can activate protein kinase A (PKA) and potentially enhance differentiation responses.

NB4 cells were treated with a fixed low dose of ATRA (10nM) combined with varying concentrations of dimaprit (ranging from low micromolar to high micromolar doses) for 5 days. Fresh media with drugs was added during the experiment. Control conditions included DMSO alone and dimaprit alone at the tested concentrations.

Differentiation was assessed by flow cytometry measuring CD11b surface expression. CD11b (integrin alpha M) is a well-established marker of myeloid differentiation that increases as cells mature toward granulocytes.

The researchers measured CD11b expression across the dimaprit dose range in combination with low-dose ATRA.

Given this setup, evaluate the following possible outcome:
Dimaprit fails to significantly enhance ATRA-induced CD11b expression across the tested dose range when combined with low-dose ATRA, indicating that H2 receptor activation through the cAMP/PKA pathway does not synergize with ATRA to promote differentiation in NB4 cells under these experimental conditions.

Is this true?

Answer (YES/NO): NO